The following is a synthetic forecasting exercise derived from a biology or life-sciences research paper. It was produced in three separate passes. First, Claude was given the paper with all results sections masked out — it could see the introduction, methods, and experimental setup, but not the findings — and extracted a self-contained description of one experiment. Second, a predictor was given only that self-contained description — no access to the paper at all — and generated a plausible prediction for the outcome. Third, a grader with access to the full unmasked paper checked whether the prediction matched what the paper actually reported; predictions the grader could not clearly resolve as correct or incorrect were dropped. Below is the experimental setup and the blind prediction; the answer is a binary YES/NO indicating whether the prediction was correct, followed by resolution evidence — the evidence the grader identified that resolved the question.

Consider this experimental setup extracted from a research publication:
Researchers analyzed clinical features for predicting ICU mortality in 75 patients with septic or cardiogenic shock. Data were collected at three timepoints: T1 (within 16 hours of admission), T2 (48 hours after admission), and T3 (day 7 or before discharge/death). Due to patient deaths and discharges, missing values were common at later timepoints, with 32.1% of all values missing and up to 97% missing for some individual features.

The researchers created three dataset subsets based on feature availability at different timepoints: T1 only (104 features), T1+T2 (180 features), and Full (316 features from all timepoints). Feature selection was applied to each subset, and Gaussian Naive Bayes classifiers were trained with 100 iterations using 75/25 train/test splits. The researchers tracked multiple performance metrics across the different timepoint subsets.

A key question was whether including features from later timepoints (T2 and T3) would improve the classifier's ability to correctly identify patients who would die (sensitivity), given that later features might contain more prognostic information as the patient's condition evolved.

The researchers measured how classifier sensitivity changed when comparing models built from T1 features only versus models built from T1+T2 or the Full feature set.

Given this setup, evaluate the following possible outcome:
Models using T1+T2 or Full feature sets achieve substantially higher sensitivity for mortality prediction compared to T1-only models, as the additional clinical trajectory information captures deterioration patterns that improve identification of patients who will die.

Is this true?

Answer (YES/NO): YES